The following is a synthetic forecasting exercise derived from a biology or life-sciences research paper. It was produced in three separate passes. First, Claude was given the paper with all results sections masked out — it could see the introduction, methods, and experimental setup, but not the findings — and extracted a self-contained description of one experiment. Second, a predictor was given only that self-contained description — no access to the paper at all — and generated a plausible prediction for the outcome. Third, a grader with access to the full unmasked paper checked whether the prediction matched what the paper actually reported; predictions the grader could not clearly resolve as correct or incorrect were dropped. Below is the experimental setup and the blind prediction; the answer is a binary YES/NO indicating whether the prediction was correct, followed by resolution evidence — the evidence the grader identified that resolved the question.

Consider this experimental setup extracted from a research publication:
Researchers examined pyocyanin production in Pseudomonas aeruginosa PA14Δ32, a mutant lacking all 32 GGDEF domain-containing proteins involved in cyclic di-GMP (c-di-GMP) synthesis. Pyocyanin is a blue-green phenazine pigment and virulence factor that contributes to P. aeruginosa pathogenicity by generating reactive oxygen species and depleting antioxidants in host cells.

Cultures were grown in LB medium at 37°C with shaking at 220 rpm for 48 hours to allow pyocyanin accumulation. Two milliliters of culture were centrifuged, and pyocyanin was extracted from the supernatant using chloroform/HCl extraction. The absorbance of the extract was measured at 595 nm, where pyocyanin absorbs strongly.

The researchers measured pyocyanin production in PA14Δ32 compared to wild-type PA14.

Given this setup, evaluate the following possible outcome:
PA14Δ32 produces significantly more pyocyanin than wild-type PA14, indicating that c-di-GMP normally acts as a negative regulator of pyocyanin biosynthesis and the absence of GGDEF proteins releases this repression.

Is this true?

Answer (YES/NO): NO